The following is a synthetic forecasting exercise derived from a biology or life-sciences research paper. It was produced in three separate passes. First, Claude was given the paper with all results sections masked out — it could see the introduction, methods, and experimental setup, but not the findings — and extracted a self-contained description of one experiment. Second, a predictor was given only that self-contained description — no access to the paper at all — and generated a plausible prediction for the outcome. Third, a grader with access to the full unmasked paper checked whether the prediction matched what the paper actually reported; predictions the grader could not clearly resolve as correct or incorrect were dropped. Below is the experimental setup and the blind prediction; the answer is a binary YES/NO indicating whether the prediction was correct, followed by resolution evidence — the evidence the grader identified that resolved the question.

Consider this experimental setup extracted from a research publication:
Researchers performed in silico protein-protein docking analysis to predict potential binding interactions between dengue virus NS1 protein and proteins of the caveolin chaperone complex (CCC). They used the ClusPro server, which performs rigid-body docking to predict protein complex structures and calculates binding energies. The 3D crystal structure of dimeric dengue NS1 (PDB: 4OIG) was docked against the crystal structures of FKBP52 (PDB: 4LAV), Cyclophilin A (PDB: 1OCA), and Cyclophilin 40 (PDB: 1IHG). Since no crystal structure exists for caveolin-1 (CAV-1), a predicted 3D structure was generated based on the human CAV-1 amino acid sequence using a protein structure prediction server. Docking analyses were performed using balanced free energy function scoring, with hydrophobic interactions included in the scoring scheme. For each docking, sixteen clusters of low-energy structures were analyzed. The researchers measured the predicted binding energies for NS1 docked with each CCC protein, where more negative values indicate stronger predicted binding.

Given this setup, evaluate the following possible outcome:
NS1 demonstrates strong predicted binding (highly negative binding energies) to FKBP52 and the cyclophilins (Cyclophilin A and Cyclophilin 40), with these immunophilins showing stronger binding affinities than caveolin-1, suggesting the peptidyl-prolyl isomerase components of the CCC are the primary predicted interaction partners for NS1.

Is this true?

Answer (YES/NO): NO